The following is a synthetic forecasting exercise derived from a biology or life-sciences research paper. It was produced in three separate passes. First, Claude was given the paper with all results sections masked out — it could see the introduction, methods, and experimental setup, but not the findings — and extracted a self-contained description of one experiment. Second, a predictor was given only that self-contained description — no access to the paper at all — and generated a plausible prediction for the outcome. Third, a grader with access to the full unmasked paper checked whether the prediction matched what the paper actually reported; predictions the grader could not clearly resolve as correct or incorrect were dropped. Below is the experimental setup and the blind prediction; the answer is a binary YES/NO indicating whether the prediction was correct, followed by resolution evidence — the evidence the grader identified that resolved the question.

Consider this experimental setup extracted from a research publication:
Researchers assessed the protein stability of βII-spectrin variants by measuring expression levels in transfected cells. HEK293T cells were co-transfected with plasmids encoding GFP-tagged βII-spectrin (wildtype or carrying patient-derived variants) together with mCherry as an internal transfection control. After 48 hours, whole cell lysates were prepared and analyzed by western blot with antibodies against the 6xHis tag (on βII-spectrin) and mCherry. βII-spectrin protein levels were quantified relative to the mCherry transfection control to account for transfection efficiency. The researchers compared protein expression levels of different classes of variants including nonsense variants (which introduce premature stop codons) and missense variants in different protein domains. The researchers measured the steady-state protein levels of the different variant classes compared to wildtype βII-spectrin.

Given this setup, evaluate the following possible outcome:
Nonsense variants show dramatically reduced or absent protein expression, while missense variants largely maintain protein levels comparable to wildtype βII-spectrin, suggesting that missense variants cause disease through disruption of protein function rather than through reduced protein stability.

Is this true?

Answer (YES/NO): NO